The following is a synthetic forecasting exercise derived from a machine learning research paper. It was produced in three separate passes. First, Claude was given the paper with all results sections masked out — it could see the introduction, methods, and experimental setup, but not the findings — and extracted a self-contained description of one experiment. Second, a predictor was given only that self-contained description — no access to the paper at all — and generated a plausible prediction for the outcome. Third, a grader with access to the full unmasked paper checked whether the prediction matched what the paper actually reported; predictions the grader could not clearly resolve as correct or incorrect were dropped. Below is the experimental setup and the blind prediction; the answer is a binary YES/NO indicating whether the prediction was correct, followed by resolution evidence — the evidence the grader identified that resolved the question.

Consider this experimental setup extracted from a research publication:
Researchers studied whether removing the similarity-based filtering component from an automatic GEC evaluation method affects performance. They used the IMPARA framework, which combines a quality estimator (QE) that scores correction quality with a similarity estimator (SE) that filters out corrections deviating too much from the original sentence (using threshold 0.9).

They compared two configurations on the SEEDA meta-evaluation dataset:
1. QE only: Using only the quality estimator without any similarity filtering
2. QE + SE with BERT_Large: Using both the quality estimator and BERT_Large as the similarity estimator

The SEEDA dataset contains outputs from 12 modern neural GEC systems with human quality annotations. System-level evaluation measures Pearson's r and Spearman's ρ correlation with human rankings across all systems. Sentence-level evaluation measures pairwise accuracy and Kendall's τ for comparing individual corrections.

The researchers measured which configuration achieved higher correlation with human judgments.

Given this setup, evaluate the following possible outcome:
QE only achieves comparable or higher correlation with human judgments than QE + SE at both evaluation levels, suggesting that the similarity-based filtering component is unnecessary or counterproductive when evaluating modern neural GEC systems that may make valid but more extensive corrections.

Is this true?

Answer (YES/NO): YES